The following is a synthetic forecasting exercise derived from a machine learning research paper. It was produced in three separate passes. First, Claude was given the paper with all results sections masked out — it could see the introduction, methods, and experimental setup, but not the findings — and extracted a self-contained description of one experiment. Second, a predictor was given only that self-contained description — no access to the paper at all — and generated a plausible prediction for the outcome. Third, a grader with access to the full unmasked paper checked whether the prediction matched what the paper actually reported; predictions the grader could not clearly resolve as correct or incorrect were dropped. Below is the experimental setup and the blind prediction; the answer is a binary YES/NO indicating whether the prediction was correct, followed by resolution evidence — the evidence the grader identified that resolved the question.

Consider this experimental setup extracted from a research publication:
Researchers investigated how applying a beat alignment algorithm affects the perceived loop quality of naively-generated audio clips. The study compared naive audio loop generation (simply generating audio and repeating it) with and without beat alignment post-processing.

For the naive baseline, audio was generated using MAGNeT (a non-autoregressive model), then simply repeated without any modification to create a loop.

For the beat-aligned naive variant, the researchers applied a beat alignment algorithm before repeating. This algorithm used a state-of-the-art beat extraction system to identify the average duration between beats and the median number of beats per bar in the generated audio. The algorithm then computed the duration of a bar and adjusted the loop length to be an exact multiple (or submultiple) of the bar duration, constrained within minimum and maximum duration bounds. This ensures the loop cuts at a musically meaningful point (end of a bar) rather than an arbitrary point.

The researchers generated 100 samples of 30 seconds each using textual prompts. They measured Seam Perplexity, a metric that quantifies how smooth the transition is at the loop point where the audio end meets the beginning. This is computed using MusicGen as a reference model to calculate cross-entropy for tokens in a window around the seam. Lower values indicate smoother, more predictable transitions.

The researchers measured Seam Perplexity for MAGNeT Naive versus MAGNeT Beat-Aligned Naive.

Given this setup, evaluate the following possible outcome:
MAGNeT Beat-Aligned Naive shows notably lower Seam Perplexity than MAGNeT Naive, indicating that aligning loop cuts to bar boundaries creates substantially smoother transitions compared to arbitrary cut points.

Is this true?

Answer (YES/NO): YES